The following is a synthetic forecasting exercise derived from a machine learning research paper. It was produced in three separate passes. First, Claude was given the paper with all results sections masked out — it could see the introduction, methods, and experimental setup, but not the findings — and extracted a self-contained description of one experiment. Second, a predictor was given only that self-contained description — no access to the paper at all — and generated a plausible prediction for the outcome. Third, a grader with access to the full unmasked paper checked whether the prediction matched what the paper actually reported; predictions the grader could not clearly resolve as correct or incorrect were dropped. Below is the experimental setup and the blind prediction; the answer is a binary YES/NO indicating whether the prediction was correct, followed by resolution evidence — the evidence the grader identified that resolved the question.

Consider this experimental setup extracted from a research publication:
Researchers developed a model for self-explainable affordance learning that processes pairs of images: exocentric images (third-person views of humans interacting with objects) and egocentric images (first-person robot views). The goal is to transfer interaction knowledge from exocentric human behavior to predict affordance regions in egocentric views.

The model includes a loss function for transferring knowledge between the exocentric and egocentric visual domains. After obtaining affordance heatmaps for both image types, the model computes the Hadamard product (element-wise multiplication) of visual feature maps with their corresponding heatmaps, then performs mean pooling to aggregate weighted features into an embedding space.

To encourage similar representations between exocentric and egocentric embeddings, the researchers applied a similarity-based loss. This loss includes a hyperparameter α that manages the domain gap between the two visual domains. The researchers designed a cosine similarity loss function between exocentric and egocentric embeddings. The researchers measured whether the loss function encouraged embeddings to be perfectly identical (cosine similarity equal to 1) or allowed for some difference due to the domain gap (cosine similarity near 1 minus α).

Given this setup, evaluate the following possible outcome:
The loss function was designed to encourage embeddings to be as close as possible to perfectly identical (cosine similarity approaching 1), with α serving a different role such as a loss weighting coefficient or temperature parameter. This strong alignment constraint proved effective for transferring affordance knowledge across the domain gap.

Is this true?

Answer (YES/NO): NO